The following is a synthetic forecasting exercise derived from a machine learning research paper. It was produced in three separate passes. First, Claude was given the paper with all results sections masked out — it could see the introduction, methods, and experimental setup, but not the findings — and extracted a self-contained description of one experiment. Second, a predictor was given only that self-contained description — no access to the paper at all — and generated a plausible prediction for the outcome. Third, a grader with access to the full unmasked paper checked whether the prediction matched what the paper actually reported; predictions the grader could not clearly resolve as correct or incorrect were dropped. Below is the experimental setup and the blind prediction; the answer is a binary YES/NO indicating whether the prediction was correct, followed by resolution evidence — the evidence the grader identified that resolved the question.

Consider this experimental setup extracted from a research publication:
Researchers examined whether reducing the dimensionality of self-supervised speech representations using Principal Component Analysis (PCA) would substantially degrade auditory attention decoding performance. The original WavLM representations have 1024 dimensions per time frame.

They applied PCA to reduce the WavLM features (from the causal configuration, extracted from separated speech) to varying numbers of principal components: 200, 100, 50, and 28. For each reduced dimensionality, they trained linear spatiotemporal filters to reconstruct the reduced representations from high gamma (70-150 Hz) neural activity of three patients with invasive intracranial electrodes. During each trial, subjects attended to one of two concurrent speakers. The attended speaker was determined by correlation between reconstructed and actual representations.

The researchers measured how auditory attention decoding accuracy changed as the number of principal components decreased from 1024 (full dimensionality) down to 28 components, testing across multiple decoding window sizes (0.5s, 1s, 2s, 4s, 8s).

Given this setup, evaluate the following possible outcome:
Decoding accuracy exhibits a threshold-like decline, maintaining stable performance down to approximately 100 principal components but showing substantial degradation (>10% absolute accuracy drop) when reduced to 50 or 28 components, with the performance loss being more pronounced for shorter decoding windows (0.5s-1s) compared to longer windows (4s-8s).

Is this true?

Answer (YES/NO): NO